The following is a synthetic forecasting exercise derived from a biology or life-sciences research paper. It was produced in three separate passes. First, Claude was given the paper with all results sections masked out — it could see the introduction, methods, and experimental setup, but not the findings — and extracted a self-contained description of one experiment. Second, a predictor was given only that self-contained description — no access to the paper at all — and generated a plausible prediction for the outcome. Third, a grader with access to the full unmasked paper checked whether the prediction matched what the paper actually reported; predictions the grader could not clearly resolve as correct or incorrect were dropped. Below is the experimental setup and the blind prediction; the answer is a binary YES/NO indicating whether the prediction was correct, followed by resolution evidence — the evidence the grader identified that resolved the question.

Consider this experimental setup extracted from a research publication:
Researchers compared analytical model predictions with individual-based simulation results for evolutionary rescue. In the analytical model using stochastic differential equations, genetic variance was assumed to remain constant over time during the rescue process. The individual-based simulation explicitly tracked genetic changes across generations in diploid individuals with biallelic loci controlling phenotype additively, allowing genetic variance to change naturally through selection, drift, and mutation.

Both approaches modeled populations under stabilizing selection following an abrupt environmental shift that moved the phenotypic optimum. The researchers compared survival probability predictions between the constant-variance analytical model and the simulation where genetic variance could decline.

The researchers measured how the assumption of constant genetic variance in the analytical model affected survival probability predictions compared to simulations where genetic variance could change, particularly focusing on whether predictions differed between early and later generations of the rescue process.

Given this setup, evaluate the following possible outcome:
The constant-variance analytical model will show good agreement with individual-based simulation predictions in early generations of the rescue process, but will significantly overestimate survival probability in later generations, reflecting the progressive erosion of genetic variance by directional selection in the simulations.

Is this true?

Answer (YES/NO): NO